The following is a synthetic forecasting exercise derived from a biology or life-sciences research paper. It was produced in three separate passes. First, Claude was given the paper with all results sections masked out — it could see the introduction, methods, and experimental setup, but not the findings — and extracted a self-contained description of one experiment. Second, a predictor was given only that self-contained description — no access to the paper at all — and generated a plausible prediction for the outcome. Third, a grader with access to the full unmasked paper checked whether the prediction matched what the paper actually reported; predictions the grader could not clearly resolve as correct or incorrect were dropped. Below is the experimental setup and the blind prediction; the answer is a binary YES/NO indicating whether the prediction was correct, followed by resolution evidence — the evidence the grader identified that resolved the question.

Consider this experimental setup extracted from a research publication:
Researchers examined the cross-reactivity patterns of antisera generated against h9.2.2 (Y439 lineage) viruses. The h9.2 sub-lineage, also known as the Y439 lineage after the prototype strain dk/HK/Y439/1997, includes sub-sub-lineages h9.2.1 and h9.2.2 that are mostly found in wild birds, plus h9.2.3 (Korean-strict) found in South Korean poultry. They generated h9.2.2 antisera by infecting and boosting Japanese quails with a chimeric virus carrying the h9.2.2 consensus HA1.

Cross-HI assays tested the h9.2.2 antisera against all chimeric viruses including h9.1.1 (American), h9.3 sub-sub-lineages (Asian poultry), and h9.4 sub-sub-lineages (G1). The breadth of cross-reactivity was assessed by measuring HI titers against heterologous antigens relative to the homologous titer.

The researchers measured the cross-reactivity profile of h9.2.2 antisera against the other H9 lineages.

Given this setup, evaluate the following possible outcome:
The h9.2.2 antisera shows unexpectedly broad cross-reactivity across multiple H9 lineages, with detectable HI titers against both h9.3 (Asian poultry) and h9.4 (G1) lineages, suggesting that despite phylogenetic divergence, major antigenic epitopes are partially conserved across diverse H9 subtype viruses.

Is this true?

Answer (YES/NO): NO